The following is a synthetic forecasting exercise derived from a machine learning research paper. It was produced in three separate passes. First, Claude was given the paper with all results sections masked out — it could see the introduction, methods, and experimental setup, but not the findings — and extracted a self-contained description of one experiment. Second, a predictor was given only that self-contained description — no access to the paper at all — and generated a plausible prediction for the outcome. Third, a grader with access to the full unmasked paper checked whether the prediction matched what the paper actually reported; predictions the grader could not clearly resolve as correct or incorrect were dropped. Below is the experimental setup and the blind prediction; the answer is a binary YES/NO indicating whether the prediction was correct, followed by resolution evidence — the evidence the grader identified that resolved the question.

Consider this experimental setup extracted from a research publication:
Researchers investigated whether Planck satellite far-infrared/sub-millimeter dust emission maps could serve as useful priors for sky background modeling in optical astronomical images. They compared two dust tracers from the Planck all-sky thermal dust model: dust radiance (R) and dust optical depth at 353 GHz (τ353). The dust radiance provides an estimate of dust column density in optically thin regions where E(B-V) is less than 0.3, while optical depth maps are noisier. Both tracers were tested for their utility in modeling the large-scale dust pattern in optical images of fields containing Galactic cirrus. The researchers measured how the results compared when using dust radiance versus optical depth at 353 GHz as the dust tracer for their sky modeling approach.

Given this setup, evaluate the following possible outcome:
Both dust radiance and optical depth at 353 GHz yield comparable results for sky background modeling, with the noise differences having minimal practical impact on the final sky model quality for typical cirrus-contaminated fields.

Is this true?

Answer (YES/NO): YES